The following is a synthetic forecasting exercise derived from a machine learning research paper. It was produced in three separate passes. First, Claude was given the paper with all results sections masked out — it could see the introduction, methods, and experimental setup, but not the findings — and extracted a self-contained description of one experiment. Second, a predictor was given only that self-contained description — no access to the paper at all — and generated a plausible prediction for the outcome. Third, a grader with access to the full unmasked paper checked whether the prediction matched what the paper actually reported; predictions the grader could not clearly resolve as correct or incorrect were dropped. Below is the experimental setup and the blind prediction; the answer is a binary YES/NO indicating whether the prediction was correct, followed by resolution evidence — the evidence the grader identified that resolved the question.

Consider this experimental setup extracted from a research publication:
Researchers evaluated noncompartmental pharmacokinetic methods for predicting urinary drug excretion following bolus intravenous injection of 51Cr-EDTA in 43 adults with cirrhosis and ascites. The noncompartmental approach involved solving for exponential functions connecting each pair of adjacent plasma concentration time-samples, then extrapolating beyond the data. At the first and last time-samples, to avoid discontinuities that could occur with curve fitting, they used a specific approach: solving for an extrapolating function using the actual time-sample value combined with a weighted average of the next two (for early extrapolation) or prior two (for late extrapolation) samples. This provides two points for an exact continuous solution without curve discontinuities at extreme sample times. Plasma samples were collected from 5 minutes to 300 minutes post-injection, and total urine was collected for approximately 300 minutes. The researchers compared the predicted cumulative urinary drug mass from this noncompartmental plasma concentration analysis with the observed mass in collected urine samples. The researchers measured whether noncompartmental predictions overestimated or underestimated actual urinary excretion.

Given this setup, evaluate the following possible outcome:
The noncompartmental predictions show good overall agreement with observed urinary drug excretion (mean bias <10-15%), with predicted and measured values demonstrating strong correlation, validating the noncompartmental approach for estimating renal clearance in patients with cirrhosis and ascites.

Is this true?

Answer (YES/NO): NO